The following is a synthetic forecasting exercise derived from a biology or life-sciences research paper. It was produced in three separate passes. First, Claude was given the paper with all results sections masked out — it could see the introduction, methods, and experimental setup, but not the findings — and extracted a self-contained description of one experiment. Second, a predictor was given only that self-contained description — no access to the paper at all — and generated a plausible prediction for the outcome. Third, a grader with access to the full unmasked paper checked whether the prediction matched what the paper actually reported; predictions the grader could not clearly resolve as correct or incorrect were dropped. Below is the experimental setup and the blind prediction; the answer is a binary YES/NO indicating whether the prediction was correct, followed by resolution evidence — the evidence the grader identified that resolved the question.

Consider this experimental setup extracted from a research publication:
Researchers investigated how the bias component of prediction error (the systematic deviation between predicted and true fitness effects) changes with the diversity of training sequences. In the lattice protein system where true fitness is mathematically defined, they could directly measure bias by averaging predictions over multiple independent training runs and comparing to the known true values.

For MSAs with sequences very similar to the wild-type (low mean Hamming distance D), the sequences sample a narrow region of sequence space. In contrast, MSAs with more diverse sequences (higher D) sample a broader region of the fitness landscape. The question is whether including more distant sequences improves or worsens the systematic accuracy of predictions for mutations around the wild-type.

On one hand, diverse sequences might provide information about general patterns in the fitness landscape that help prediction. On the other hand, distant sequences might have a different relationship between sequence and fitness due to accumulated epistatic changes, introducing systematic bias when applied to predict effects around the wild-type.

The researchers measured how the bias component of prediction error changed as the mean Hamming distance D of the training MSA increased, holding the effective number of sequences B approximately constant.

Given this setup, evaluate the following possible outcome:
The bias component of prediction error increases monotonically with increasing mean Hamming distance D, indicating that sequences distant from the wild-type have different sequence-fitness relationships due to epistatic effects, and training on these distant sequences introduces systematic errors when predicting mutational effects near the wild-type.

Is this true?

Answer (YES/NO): YES